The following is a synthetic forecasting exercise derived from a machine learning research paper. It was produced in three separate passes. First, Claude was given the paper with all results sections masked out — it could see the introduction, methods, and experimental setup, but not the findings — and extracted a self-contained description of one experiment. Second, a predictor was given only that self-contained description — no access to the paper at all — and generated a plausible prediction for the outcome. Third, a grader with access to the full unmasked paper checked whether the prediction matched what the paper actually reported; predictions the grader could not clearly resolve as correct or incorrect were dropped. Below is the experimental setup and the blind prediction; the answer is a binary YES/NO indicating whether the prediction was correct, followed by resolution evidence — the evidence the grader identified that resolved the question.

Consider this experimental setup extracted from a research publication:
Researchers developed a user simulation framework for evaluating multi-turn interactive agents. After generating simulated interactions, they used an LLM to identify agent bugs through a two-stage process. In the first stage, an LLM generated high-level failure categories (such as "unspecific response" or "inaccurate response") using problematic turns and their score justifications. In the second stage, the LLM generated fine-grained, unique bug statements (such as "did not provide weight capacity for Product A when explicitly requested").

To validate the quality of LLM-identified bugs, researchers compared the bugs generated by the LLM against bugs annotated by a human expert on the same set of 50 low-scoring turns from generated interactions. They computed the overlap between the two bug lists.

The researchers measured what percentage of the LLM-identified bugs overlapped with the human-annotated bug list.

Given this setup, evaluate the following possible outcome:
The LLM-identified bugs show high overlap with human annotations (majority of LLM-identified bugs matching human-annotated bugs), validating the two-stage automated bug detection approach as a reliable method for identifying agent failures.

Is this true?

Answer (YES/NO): YES